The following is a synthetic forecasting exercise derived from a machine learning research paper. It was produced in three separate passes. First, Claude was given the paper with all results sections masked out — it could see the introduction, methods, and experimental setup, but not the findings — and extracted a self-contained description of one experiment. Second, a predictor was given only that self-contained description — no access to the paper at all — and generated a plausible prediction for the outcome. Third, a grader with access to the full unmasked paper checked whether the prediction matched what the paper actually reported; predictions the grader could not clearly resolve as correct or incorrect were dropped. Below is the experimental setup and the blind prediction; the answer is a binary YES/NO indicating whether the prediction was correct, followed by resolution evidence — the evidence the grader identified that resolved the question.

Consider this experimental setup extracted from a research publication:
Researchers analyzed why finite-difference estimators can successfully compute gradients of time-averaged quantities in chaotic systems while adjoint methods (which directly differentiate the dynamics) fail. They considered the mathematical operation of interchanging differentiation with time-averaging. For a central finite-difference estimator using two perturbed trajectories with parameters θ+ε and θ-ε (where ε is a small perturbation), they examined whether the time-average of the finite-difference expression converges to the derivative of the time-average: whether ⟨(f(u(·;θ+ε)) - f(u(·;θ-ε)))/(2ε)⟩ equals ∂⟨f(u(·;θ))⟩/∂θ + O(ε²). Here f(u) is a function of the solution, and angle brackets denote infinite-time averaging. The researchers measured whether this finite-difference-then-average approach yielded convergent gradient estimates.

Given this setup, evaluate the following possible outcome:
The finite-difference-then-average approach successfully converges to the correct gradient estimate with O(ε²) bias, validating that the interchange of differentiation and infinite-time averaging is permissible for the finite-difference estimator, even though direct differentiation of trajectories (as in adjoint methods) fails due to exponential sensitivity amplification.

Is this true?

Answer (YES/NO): YES